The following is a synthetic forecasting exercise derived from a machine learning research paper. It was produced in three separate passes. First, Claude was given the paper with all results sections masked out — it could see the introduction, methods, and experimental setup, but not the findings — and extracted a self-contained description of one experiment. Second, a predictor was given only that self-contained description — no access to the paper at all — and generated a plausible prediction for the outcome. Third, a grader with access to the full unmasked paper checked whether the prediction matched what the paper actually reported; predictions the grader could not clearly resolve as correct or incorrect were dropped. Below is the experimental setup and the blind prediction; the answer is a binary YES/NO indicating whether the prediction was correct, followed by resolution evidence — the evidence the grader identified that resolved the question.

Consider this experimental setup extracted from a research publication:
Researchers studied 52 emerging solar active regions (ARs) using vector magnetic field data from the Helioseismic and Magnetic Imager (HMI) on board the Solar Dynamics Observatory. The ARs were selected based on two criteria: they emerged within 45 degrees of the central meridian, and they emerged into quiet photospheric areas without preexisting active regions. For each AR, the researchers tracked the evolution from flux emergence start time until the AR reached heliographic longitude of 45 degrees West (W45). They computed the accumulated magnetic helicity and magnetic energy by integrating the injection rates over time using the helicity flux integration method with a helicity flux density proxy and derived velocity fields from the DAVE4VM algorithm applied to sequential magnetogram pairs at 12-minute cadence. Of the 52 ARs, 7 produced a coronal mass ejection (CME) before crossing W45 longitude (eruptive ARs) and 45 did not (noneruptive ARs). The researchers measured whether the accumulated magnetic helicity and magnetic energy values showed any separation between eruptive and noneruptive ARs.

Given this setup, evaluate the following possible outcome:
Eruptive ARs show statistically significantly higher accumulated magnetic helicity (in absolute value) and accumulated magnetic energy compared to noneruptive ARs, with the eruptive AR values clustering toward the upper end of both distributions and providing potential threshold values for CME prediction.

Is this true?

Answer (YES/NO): YES